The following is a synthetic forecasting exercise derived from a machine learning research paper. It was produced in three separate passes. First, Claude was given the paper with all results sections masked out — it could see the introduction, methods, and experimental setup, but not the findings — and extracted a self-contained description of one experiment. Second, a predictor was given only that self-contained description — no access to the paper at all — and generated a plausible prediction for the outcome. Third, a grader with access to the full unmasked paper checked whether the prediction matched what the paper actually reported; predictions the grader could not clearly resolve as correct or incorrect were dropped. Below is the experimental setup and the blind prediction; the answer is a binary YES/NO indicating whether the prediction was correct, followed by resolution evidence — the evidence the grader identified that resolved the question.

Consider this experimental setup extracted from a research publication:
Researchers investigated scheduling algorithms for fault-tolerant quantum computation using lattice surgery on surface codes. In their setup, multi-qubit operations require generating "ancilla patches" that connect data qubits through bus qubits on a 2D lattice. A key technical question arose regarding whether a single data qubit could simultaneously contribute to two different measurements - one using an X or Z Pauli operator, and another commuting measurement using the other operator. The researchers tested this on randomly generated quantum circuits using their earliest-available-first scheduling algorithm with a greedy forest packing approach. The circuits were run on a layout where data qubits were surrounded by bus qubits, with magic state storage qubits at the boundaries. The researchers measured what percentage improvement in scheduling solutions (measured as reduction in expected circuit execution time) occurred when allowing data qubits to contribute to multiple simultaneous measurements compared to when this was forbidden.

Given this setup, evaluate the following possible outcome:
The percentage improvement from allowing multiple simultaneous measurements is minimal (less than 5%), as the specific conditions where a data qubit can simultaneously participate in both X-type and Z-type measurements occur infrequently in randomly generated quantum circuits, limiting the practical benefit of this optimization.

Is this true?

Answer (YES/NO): YES